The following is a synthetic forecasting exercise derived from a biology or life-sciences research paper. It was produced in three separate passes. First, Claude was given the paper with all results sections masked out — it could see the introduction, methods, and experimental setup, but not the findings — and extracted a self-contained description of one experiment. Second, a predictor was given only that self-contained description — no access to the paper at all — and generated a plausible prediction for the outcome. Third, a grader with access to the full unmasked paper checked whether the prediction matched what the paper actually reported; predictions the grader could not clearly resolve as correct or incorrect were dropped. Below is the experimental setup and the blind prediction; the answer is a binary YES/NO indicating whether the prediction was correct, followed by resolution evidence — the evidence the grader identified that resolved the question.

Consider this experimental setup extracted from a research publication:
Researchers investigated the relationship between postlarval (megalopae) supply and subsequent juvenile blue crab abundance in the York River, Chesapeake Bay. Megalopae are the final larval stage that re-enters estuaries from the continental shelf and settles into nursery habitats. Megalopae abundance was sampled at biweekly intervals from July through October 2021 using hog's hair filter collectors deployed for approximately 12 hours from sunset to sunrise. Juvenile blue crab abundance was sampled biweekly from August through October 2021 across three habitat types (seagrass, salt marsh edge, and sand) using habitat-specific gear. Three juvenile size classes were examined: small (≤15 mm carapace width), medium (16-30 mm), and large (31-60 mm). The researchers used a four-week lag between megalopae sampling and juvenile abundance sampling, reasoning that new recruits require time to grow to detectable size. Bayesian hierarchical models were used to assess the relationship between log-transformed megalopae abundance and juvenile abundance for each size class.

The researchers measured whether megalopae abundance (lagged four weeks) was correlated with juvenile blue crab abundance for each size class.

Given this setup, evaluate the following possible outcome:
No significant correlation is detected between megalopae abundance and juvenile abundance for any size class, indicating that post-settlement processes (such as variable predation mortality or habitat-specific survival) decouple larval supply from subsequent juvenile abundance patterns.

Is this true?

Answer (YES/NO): NO